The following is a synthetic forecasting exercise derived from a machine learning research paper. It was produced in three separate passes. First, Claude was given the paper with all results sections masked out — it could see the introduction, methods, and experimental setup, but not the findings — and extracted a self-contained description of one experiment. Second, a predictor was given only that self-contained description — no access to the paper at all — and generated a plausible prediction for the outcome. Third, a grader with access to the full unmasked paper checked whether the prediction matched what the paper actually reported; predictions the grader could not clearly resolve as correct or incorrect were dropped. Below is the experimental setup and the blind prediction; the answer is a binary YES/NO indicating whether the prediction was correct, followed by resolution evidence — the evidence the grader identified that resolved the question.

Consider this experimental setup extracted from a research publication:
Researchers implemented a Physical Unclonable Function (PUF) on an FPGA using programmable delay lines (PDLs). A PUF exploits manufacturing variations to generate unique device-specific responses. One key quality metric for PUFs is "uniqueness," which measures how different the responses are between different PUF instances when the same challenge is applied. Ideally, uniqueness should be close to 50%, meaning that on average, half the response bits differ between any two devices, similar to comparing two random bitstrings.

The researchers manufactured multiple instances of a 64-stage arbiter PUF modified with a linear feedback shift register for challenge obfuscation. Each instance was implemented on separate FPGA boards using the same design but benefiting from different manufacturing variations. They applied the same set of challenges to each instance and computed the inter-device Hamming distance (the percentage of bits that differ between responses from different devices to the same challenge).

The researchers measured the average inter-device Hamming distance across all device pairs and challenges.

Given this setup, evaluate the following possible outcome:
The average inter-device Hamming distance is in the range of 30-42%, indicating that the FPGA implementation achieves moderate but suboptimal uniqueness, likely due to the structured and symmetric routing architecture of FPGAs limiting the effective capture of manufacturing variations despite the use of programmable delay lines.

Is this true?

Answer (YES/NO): NO